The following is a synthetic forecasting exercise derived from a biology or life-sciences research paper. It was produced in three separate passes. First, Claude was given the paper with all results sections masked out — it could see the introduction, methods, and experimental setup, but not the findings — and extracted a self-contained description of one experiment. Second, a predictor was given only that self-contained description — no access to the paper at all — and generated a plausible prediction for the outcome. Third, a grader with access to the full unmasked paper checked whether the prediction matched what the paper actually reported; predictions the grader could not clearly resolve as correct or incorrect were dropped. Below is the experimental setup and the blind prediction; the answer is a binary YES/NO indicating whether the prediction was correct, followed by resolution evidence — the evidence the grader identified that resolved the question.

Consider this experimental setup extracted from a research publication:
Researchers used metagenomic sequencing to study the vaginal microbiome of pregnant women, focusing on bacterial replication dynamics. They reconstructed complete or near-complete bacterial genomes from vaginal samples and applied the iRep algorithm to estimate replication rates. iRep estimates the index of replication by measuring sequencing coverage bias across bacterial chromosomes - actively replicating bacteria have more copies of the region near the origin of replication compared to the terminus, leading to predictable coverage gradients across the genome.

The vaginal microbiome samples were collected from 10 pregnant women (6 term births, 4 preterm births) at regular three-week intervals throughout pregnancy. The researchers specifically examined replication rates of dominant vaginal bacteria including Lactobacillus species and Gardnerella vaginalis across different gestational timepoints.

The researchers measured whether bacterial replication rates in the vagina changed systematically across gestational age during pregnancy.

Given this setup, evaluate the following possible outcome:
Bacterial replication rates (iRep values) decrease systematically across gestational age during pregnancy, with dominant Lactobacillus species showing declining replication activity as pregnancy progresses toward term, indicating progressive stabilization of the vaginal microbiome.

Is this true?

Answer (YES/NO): NO